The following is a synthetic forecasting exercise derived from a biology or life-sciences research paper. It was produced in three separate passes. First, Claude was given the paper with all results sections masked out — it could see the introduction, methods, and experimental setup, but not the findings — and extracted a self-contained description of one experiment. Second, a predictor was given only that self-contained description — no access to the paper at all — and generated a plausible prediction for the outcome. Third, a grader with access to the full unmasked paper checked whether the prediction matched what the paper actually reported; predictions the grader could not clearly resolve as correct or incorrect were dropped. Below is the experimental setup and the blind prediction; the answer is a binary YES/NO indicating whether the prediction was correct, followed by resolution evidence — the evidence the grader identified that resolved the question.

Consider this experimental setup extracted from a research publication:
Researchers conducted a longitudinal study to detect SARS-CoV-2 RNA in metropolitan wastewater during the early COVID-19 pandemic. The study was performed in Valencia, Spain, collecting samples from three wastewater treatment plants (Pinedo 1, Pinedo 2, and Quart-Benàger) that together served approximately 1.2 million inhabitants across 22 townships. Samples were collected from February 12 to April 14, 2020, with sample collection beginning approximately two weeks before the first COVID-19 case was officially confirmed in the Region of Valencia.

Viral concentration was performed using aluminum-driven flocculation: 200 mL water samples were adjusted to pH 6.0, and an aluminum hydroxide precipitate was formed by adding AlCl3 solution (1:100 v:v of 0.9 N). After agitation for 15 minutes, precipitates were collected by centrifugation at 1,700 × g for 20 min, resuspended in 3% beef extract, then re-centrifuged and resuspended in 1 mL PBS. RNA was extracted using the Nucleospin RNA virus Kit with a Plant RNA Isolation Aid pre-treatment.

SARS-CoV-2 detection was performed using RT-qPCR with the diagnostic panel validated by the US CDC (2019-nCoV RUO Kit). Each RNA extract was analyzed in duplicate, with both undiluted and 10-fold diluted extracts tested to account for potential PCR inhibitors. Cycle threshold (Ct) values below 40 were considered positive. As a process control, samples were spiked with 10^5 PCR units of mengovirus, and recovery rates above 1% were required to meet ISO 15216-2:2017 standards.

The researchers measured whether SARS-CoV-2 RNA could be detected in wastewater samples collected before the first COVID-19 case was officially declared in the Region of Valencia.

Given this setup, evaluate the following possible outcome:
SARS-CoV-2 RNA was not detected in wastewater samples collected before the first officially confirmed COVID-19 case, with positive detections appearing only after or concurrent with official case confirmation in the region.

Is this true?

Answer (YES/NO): NO